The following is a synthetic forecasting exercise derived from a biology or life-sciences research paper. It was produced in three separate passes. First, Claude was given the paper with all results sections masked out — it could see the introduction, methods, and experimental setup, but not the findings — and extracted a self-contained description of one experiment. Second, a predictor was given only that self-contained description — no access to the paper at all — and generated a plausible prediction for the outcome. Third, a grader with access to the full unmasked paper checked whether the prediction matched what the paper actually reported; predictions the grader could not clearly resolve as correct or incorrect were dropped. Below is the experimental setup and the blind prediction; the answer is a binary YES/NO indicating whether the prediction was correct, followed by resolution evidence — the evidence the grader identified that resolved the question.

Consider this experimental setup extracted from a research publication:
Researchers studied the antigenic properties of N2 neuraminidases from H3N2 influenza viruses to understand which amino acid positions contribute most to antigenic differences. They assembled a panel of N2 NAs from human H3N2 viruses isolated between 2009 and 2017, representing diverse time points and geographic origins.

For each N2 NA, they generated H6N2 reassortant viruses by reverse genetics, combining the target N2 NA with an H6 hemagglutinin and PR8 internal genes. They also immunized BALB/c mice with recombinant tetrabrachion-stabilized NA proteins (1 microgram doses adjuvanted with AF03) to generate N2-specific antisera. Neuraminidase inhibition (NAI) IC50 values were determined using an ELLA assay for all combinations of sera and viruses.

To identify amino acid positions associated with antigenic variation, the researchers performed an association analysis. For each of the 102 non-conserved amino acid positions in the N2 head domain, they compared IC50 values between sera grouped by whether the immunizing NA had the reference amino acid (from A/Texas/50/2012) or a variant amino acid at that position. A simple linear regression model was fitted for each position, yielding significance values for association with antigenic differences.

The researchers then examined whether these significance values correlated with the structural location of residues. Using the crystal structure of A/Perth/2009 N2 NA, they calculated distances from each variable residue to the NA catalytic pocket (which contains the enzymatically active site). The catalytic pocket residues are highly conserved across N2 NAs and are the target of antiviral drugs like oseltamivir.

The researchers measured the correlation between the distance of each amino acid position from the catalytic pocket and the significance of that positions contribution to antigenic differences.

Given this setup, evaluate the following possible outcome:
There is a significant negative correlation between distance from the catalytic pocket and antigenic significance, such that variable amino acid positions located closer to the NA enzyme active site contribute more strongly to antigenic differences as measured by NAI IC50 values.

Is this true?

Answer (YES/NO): YES